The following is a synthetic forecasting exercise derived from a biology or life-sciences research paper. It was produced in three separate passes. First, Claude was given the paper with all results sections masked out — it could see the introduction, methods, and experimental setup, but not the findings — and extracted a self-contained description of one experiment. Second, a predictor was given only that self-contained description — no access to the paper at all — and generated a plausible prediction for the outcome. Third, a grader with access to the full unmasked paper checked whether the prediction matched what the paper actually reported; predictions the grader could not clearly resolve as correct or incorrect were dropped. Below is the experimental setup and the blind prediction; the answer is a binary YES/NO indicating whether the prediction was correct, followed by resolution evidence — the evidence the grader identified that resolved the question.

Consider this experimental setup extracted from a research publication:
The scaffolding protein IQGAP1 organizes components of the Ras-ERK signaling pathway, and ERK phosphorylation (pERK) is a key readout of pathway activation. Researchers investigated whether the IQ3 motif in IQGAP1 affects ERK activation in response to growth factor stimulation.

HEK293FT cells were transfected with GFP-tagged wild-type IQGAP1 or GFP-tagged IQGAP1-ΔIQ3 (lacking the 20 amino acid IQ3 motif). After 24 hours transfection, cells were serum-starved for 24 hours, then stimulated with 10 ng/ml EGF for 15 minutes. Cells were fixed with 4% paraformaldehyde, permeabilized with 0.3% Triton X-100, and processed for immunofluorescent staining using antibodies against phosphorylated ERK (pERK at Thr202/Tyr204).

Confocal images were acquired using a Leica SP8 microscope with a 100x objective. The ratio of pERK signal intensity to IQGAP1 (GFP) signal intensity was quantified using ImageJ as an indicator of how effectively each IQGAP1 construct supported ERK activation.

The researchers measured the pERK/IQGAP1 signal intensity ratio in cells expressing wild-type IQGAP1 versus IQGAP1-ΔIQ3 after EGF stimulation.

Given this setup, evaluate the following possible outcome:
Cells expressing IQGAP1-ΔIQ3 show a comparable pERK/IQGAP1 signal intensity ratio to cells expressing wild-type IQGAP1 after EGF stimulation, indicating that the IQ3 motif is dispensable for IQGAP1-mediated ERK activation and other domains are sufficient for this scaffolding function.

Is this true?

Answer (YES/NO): YES